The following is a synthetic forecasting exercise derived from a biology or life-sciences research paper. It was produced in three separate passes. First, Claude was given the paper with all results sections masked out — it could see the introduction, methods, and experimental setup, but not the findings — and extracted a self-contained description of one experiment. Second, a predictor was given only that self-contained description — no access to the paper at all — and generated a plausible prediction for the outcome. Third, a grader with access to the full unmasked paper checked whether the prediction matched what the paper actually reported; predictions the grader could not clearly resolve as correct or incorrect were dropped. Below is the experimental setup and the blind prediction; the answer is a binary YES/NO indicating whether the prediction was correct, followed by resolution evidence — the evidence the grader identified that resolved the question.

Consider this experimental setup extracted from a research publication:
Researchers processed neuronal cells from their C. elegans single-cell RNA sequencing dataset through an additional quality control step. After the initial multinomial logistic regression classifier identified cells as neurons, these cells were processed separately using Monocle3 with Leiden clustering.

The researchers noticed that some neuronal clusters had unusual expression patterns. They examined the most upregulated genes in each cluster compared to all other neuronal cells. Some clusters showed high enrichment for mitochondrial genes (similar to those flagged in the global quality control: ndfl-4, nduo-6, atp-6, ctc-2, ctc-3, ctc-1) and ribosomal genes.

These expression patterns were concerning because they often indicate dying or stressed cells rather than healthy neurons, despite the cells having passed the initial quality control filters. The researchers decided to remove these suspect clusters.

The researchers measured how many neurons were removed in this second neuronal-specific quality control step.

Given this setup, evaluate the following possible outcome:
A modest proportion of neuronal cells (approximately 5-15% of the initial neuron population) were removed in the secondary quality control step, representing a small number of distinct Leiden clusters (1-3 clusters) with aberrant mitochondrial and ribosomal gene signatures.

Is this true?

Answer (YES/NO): YES